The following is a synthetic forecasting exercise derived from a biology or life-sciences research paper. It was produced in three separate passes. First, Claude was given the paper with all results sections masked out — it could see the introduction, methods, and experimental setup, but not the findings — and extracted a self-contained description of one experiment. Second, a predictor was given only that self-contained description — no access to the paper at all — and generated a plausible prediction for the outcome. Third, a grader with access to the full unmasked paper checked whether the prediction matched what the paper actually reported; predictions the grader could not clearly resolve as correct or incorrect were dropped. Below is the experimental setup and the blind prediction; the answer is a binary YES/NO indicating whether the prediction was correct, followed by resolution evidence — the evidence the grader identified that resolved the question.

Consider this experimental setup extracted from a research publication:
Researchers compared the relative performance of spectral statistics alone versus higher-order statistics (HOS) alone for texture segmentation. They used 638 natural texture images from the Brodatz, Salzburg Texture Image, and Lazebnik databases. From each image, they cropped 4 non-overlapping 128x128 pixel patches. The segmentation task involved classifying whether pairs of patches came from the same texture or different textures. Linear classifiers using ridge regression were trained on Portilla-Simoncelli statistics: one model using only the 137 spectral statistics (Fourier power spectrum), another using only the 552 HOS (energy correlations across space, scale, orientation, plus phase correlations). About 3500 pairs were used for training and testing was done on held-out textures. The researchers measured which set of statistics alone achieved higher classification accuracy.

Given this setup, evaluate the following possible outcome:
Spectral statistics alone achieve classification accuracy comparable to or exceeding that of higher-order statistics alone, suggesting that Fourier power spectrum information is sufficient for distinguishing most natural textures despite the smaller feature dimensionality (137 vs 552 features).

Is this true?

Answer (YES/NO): YES